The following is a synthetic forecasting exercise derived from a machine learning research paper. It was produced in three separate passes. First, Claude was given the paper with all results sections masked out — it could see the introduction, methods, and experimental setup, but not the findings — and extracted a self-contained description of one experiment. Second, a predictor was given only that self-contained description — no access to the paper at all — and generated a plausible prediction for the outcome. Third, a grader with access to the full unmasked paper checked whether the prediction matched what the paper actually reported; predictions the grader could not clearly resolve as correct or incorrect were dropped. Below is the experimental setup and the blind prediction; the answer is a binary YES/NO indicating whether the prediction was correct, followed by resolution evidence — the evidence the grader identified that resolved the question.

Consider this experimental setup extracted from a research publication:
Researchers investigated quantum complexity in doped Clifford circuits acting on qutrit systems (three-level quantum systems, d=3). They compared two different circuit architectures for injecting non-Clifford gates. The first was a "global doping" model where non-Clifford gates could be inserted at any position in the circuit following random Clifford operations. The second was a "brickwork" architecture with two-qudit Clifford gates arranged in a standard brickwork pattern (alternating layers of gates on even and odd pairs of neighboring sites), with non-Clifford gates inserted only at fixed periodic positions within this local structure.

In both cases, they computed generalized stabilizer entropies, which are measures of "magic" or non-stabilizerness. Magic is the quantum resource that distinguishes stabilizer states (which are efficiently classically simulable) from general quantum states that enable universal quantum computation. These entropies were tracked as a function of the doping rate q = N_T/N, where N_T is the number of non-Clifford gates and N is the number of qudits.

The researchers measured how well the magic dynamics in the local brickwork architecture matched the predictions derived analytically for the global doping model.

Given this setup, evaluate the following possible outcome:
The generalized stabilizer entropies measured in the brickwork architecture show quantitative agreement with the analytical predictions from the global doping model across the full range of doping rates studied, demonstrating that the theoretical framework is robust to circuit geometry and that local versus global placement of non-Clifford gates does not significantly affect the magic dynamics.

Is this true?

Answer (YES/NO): YES